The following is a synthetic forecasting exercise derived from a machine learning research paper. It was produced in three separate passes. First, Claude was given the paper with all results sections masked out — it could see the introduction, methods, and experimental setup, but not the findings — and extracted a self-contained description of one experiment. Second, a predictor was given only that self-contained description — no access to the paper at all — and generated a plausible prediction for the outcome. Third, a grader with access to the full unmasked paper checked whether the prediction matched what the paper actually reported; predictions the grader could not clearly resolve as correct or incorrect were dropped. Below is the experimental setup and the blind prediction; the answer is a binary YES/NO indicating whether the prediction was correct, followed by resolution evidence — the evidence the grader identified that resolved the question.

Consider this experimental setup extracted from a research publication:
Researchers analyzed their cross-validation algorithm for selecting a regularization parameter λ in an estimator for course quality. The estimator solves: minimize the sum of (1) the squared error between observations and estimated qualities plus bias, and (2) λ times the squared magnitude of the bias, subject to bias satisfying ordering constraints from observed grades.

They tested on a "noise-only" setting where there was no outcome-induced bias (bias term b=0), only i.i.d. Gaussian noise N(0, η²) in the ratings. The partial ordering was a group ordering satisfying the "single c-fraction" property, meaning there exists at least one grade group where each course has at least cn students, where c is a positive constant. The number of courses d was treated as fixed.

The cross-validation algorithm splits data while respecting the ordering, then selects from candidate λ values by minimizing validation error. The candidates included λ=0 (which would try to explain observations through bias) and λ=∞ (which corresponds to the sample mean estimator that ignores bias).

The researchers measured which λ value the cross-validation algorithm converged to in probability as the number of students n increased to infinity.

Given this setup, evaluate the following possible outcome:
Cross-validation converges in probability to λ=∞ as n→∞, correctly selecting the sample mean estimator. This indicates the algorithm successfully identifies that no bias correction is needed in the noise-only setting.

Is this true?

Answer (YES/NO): YES